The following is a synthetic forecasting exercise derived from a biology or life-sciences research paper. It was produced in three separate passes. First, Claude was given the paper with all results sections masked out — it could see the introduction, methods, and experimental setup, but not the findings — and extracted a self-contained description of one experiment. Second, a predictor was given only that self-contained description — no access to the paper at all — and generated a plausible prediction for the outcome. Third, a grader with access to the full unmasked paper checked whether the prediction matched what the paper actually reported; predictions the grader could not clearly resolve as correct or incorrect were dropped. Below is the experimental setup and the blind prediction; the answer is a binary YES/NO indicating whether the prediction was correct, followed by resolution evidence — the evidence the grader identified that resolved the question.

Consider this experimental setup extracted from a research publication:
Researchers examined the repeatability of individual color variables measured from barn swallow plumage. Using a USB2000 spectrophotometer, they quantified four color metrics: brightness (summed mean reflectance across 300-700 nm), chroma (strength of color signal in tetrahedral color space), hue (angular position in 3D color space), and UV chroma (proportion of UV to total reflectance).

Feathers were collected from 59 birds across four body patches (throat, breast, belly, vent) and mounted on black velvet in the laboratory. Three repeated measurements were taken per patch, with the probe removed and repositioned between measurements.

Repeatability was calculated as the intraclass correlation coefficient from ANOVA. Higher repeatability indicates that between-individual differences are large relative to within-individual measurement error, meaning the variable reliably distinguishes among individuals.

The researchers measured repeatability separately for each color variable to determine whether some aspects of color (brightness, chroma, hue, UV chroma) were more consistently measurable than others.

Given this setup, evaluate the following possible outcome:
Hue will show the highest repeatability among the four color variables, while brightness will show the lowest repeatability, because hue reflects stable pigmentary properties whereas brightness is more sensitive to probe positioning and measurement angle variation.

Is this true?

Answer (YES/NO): NO